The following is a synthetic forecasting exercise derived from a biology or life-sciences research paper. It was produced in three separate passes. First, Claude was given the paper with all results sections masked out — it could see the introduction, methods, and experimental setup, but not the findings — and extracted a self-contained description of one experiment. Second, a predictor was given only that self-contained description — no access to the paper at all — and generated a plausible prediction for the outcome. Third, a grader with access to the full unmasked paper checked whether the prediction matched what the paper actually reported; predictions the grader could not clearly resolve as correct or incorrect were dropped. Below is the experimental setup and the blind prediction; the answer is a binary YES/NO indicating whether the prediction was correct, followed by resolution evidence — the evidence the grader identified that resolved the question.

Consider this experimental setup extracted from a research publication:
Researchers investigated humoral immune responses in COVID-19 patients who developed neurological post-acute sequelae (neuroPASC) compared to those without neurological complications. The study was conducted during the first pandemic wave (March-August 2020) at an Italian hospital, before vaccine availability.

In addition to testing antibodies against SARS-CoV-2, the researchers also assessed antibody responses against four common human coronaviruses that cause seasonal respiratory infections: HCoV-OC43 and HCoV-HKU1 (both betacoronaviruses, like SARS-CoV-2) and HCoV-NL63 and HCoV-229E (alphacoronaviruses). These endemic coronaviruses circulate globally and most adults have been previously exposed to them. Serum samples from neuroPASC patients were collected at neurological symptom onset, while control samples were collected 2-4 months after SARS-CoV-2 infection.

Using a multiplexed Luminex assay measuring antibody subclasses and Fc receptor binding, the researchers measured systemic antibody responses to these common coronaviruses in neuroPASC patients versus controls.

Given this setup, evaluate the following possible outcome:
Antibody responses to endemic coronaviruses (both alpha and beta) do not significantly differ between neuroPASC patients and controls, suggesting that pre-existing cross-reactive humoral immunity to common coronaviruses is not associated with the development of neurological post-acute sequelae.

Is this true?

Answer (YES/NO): NO